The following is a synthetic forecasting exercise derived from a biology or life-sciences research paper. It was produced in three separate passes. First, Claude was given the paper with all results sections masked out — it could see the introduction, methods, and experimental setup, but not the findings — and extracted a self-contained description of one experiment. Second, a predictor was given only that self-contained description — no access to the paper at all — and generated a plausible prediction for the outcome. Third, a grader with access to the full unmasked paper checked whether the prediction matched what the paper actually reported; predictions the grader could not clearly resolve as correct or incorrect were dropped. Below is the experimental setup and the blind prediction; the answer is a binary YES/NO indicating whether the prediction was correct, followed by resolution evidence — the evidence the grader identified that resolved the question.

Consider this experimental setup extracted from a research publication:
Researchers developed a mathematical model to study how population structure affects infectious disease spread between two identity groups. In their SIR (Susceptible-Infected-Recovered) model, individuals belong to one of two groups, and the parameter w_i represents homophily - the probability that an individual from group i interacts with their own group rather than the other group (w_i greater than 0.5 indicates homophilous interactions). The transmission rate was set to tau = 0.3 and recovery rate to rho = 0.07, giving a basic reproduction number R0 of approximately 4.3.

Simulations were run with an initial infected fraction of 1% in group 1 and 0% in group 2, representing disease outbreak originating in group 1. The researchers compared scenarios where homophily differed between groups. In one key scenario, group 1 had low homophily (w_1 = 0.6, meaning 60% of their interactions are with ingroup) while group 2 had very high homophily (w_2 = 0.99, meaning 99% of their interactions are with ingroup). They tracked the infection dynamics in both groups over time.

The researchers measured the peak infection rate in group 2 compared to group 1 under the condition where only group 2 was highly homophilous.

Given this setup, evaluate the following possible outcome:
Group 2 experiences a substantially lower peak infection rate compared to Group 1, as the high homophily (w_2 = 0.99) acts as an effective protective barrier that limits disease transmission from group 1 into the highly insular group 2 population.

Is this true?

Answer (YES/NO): NO